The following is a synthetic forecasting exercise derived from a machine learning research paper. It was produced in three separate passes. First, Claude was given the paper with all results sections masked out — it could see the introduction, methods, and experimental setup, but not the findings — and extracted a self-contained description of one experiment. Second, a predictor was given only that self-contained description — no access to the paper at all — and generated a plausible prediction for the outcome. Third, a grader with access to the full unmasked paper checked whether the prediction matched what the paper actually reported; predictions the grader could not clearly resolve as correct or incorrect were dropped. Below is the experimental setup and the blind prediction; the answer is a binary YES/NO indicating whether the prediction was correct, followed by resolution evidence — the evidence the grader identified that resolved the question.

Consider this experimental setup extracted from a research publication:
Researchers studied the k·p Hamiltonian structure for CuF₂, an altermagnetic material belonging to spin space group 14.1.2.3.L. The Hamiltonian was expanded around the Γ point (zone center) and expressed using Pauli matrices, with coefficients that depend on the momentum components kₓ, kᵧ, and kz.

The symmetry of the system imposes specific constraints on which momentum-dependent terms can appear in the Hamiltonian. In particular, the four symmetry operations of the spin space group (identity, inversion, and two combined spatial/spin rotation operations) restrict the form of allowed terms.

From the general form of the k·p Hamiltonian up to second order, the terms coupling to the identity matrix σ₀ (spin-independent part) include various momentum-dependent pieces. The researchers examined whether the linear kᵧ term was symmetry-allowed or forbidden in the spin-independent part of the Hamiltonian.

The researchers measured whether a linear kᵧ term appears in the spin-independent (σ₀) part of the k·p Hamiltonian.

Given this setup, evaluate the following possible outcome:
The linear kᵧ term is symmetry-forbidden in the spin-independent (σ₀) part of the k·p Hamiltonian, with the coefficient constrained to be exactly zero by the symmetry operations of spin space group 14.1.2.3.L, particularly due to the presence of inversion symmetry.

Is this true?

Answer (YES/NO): NO